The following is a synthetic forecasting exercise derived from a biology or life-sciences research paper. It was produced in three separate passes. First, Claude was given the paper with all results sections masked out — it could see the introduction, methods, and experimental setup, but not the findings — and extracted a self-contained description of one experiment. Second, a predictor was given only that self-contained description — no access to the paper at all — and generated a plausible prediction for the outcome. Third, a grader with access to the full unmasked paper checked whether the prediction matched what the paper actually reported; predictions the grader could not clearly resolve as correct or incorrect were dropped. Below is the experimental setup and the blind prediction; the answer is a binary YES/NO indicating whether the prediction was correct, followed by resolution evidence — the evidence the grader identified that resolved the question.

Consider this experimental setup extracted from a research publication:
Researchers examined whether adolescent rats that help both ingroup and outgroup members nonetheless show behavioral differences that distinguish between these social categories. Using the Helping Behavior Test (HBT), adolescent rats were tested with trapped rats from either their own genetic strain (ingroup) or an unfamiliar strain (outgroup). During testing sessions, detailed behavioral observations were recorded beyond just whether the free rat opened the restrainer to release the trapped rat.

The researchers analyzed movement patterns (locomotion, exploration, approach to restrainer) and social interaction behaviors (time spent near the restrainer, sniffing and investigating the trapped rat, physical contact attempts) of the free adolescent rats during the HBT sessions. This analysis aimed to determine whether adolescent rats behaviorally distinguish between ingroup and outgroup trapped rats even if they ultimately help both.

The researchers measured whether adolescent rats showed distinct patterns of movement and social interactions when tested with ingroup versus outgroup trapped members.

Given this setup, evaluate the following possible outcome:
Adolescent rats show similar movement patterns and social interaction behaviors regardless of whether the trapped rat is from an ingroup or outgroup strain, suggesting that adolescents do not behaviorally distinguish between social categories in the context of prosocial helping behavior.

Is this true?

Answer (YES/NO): NO